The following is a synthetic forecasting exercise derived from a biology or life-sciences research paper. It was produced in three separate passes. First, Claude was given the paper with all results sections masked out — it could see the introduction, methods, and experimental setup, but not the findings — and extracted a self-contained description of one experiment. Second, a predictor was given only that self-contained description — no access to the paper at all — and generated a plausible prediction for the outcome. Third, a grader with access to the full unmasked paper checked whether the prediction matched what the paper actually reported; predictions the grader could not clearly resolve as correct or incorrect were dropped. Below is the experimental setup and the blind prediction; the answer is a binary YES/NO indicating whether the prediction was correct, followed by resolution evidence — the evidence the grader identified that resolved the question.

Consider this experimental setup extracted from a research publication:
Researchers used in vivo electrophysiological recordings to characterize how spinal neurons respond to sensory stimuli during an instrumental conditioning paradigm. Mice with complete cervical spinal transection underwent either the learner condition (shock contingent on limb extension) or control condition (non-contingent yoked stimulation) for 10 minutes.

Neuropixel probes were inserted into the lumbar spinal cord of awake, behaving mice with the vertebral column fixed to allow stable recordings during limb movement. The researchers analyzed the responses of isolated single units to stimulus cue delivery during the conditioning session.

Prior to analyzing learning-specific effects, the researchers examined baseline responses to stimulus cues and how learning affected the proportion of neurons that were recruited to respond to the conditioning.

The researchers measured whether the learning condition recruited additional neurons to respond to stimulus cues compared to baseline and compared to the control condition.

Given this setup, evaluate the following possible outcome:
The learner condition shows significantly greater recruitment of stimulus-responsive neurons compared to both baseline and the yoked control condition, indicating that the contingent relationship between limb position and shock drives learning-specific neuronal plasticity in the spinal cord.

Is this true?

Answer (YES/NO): YES